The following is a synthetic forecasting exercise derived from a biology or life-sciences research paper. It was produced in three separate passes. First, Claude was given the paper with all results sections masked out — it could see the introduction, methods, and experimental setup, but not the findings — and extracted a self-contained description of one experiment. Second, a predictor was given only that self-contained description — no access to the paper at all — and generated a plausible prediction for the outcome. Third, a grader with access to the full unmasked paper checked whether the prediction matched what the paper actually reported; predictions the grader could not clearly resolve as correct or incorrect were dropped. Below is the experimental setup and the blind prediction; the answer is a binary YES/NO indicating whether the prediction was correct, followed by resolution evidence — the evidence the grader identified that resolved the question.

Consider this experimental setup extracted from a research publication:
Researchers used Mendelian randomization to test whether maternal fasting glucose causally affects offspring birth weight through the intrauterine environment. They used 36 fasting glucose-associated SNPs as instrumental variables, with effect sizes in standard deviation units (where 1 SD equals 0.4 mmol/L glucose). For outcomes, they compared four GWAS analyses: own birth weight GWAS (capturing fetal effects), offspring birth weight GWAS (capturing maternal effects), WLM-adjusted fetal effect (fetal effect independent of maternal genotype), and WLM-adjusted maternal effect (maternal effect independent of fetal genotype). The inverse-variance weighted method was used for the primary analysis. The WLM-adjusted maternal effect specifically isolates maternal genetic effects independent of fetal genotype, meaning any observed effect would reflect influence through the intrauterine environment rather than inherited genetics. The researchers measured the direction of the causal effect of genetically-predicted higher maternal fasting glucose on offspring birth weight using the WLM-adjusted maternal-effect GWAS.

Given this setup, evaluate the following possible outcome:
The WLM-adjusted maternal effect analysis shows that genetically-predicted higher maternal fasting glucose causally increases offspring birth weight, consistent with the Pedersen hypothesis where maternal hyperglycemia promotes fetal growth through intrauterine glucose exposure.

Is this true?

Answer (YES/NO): YES